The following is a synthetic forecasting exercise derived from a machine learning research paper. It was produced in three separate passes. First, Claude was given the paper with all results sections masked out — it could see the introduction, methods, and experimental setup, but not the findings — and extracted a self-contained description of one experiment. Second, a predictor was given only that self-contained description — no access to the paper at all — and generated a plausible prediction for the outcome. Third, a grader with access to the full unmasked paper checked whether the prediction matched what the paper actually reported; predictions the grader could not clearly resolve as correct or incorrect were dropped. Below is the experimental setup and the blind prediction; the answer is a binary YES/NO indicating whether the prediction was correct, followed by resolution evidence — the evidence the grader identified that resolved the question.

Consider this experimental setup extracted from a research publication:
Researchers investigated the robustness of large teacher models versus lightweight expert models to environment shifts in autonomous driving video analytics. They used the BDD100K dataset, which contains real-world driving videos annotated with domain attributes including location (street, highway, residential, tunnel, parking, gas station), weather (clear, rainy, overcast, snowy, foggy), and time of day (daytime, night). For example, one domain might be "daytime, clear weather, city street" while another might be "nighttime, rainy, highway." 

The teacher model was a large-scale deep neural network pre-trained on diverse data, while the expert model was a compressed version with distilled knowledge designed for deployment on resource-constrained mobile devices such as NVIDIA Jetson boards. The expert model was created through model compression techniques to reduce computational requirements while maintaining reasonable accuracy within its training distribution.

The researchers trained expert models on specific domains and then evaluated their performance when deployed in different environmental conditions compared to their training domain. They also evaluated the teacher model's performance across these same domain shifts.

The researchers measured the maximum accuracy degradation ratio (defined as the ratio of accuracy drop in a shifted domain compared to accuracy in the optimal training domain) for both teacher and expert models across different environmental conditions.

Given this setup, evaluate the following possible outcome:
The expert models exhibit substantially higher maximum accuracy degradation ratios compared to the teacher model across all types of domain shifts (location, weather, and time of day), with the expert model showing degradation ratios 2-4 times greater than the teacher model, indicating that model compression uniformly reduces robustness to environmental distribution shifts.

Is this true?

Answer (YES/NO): NO